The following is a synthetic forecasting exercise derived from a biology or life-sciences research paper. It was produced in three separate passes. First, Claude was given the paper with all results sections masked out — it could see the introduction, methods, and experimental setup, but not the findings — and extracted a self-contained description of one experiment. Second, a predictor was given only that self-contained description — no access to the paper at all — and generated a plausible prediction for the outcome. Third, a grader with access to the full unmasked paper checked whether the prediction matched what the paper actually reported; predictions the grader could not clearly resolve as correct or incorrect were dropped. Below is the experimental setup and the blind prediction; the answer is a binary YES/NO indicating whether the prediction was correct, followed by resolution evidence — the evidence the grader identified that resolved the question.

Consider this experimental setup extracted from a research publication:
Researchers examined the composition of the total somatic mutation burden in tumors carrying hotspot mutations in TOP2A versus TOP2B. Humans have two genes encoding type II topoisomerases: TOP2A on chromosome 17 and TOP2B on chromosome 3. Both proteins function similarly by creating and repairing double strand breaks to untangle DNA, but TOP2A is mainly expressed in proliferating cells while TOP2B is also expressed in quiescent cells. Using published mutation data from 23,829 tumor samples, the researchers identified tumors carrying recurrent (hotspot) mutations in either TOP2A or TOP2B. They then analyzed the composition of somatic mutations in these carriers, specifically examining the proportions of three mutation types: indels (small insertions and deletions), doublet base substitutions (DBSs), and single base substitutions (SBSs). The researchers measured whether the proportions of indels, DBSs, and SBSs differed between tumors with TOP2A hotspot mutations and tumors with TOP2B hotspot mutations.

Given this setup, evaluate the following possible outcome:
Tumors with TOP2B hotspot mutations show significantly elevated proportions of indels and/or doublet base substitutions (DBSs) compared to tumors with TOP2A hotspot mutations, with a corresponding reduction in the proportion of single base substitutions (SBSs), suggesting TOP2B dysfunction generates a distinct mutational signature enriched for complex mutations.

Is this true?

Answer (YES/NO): NO